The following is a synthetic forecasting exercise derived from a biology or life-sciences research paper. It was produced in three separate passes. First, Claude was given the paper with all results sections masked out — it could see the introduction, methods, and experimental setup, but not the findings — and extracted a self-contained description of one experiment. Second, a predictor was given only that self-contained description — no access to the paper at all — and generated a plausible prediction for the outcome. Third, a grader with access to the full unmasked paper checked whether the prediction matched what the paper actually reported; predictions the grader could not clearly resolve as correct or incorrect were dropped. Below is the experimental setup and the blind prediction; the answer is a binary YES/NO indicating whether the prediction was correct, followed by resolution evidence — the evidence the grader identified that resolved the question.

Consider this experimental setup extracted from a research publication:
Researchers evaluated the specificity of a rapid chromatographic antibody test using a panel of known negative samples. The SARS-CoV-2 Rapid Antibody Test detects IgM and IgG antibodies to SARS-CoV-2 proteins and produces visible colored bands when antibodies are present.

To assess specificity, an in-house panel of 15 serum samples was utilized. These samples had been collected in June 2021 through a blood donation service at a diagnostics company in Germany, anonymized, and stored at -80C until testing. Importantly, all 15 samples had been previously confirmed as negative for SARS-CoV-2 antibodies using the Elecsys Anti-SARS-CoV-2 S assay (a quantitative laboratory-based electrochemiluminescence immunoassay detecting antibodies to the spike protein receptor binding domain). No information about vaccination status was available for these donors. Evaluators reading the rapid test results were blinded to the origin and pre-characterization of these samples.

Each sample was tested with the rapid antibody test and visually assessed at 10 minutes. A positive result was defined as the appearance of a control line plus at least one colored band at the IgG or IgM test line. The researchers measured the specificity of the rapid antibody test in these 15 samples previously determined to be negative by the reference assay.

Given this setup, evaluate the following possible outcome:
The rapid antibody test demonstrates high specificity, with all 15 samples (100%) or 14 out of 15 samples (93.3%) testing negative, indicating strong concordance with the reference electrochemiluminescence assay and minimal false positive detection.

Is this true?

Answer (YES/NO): YES